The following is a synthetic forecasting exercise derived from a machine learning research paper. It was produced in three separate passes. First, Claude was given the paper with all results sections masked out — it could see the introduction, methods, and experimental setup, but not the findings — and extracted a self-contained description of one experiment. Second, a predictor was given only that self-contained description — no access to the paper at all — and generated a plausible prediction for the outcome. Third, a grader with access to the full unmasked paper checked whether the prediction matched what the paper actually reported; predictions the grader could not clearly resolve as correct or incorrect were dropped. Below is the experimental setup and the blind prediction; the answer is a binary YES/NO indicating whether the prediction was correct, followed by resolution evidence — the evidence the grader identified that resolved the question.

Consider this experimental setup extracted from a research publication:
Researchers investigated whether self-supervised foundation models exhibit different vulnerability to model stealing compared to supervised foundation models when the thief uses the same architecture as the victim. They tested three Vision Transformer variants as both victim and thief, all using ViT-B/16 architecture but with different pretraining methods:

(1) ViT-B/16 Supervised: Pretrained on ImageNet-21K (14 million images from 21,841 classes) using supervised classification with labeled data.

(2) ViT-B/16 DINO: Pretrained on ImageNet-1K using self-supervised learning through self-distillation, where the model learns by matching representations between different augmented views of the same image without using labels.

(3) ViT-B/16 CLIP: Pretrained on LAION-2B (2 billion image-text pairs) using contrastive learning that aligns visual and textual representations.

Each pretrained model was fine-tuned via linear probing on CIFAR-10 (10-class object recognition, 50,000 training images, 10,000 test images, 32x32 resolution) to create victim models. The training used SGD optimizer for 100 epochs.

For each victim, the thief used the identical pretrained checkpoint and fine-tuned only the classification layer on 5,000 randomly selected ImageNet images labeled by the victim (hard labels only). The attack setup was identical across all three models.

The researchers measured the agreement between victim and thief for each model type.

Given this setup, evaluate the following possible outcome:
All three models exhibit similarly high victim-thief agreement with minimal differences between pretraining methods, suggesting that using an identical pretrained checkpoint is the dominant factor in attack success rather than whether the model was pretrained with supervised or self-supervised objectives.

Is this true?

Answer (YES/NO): NO